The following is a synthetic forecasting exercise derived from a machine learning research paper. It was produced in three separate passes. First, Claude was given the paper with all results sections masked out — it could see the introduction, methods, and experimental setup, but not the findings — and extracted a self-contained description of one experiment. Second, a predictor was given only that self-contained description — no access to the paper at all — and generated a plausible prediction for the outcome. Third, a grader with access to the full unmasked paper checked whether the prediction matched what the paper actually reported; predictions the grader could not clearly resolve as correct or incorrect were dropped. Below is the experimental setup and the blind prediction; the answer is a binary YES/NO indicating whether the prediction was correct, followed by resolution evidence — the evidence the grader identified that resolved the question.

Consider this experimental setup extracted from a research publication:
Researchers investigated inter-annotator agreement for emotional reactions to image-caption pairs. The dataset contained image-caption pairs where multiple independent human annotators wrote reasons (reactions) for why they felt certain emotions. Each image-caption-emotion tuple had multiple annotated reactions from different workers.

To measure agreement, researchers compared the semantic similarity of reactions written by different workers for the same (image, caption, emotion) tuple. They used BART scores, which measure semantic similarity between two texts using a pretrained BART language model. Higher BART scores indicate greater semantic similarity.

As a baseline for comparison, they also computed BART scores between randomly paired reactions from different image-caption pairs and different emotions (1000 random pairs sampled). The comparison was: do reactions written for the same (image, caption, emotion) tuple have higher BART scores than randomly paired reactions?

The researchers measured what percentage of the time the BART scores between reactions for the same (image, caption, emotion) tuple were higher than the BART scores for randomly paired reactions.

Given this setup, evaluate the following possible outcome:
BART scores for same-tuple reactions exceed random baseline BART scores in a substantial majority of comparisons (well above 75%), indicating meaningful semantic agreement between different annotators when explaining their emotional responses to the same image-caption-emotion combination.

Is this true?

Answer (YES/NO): YES